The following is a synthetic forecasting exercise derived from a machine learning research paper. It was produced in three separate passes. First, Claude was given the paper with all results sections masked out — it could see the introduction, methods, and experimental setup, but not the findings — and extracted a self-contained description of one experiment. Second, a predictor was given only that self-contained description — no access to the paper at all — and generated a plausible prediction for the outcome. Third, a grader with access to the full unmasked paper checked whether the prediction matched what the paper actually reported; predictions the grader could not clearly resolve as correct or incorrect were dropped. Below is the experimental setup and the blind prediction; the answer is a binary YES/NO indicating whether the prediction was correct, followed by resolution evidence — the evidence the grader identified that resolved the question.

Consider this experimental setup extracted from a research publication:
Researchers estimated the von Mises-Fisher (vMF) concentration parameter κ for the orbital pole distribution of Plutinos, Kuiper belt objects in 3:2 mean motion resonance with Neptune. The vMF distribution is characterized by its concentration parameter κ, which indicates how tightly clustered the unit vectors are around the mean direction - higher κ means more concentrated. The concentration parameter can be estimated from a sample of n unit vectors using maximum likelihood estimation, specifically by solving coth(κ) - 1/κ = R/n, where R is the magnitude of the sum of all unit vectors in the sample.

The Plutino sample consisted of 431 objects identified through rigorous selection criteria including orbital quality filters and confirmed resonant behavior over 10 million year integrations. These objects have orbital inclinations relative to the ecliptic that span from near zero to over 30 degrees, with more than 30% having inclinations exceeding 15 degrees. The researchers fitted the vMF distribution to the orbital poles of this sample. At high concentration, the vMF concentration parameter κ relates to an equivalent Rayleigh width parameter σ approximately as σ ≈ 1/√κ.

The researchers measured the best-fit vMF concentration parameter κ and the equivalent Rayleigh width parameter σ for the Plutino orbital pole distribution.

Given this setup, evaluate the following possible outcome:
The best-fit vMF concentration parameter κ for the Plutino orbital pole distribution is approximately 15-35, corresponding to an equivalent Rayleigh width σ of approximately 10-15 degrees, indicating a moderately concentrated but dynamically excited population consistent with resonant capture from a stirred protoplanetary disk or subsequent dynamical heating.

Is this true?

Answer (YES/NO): YES